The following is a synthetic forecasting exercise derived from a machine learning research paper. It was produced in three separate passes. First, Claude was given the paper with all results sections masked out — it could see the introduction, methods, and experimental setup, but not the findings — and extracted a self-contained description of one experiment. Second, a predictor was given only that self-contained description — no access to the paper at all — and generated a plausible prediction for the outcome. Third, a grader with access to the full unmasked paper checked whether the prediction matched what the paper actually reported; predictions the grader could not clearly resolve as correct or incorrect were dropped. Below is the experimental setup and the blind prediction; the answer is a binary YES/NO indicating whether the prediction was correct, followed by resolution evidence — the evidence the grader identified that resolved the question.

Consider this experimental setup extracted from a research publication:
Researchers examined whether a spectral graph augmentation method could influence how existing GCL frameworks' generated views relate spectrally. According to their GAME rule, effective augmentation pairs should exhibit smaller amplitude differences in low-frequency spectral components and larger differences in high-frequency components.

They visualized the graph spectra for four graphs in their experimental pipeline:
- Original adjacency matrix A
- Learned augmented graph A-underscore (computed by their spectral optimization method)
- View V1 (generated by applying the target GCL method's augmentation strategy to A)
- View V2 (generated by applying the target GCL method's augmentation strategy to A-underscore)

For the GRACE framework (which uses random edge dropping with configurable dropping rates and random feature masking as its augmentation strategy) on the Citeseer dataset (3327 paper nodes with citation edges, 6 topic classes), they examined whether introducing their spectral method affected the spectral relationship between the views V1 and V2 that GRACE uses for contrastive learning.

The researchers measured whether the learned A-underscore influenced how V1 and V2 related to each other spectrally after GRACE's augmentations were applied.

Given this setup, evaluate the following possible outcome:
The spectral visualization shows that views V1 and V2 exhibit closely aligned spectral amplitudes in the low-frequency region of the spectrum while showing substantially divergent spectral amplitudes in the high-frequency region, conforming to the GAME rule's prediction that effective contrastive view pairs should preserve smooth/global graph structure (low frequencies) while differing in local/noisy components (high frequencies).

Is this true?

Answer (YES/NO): YES